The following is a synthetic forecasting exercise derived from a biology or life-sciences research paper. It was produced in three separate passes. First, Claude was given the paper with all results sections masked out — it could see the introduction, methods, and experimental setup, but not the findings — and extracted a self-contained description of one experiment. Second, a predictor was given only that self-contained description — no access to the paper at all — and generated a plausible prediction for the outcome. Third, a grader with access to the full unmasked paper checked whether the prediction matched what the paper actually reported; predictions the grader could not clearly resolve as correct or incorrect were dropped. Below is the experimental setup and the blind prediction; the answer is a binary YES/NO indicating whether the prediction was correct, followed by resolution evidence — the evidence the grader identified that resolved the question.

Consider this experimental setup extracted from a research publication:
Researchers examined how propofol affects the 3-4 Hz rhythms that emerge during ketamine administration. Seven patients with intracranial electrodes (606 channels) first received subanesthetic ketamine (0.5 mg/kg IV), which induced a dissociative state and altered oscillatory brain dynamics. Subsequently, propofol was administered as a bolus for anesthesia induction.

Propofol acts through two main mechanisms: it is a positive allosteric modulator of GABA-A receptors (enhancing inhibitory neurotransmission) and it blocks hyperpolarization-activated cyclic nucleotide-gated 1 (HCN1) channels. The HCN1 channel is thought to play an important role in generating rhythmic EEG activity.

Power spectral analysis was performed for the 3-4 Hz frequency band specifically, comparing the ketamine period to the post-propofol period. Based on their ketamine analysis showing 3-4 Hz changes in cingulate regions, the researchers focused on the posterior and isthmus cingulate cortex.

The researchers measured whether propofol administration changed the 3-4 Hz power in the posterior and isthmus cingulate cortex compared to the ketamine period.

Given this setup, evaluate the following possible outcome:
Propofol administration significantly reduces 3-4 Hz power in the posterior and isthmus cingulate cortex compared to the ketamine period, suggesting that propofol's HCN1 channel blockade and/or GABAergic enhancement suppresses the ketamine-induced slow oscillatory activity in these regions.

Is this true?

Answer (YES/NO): NO